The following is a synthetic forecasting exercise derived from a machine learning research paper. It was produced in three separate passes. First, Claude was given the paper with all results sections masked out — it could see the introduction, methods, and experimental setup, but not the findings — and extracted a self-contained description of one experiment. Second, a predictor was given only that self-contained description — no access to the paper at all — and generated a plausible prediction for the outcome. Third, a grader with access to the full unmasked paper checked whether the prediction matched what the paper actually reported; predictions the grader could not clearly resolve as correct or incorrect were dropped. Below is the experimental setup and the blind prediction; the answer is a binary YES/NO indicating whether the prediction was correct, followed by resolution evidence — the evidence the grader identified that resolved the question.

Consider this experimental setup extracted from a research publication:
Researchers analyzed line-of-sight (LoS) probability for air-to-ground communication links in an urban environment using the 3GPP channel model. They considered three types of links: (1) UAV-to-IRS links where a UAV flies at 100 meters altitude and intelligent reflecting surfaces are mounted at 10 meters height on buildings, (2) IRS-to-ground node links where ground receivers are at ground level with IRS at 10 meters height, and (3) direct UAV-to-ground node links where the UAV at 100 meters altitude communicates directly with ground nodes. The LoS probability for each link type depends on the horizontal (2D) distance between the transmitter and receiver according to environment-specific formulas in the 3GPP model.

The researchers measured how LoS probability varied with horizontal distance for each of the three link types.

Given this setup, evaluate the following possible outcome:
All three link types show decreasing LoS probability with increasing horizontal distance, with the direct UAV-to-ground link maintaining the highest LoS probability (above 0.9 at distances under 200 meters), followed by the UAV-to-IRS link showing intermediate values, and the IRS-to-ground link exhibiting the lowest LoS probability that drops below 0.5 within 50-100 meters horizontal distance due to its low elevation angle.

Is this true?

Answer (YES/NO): NO